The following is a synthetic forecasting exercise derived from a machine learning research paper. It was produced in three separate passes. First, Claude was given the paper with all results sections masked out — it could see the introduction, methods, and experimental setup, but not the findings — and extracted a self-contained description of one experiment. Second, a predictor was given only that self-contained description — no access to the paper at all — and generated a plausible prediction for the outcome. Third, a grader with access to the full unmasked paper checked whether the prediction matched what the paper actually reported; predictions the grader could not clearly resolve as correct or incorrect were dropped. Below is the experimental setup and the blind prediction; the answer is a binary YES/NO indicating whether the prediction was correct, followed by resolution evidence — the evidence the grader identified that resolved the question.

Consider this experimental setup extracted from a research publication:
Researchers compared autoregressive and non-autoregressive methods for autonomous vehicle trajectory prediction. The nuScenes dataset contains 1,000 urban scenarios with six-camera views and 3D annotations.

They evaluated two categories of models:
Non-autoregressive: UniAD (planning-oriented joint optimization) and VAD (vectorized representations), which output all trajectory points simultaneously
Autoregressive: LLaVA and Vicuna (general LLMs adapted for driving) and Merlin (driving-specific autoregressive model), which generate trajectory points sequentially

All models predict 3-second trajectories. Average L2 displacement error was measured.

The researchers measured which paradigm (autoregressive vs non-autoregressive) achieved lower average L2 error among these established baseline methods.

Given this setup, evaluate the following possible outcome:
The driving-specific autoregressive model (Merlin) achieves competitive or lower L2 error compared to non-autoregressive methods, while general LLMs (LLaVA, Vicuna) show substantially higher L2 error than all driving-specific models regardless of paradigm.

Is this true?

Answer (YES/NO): NO